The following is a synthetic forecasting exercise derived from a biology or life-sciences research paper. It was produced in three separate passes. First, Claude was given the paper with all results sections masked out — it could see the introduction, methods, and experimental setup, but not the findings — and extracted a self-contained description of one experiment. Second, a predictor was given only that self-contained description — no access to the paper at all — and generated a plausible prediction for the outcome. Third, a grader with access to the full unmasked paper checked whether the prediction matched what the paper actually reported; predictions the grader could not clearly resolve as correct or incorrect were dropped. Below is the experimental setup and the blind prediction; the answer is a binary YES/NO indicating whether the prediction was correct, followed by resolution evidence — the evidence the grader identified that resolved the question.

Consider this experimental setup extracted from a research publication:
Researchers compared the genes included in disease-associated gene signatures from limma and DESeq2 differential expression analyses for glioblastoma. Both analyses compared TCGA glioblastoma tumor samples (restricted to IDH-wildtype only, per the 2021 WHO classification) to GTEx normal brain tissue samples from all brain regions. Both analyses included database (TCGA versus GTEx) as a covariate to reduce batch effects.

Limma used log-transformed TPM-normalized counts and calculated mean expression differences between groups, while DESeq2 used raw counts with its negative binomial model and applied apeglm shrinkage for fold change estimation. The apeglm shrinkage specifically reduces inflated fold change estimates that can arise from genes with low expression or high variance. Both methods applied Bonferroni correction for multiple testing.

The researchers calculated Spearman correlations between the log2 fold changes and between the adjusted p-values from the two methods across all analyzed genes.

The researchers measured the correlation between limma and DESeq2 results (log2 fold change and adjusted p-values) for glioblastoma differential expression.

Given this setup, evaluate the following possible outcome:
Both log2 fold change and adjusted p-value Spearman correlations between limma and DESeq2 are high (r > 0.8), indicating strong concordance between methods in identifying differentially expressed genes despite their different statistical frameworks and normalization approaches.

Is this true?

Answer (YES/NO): NO